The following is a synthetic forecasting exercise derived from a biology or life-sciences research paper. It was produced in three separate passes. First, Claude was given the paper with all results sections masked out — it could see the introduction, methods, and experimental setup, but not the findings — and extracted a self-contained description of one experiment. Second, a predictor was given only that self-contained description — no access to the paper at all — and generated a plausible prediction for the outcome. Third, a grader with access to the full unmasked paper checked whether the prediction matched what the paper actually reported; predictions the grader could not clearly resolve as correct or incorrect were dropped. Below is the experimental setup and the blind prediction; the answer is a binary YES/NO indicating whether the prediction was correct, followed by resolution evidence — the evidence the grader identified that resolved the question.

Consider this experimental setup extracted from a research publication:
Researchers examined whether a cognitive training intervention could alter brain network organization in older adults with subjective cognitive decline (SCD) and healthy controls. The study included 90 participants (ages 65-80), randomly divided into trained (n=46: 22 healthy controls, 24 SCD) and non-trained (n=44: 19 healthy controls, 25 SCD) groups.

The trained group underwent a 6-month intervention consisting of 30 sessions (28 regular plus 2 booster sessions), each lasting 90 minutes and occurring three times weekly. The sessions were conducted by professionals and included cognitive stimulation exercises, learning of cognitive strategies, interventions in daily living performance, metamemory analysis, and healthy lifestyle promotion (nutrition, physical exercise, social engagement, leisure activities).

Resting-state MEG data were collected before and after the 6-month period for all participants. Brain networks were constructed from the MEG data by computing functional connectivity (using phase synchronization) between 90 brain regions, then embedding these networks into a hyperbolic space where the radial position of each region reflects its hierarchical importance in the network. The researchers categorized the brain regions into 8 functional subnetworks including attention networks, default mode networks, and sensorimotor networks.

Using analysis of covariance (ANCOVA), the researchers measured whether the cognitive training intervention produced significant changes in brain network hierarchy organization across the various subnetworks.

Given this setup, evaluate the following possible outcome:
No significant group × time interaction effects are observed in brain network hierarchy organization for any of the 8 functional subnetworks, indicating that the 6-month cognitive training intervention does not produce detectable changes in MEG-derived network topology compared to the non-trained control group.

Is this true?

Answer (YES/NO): YES